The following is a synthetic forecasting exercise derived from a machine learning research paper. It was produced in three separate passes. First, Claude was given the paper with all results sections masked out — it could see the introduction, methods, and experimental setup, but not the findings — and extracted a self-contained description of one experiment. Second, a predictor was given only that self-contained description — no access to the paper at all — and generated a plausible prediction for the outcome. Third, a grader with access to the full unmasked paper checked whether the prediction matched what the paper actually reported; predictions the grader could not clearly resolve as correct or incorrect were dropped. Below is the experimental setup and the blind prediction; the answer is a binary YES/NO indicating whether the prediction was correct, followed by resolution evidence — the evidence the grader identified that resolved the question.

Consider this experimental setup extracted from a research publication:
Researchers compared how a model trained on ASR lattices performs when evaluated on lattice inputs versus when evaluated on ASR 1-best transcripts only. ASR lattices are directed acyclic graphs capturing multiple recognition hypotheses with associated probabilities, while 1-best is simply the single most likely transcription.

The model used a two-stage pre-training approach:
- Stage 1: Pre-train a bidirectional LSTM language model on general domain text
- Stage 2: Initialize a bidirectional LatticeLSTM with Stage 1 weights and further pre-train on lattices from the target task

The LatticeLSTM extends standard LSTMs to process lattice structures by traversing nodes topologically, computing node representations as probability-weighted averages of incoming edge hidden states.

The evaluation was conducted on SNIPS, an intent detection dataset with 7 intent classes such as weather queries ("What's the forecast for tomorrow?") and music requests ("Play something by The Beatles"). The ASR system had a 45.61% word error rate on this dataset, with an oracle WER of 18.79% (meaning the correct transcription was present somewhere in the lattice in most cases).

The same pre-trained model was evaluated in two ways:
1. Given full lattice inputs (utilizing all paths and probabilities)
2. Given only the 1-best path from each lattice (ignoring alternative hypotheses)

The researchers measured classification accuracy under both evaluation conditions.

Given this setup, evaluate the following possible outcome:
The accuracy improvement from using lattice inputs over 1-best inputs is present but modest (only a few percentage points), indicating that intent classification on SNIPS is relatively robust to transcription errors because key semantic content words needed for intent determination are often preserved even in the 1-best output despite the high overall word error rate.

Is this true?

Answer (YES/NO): YES